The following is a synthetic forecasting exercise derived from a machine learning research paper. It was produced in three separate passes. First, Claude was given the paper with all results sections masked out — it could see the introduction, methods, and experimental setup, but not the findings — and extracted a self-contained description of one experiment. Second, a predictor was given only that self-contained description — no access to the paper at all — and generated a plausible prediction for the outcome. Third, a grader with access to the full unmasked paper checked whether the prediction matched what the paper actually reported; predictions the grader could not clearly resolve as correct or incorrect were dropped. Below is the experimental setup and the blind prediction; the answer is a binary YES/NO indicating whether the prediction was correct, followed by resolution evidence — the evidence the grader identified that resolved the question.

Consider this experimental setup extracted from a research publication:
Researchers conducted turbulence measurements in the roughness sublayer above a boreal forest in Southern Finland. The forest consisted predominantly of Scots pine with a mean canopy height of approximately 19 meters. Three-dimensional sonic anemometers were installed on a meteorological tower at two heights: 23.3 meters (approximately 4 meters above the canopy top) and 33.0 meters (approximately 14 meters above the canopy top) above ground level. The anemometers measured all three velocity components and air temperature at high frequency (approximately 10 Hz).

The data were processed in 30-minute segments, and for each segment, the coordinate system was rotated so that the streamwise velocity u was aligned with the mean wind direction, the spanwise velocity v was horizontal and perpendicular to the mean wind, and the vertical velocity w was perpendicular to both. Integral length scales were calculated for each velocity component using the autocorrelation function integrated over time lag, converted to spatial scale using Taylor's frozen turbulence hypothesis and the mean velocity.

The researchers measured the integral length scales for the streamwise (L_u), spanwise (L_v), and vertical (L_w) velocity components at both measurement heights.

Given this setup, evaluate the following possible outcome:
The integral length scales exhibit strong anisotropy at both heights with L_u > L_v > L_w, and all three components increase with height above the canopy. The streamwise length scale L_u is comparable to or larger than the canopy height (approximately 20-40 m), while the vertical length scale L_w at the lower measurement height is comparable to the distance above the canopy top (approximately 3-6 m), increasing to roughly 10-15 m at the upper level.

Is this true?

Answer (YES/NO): NO